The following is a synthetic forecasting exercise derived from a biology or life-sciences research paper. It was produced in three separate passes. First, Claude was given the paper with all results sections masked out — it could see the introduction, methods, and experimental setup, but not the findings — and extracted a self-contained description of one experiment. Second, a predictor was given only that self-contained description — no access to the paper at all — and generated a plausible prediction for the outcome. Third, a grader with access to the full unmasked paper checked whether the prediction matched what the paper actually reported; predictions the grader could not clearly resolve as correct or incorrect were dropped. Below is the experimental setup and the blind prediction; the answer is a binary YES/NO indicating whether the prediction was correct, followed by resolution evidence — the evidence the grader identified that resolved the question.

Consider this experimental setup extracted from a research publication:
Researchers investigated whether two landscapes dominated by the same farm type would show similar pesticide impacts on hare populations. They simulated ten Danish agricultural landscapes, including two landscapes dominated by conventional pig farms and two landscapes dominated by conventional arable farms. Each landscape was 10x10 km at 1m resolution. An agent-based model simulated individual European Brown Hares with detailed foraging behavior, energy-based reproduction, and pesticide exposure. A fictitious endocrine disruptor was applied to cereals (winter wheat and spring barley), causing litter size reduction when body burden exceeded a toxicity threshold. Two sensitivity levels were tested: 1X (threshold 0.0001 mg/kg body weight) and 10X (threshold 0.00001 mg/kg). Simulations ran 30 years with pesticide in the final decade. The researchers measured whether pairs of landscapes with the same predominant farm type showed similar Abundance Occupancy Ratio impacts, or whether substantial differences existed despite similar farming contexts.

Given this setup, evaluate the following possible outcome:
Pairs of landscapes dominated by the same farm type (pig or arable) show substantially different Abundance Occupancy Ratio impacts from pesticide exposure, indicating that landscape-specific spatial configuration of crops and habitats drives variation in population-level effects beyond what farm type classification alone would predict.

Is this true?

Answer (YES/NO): YES